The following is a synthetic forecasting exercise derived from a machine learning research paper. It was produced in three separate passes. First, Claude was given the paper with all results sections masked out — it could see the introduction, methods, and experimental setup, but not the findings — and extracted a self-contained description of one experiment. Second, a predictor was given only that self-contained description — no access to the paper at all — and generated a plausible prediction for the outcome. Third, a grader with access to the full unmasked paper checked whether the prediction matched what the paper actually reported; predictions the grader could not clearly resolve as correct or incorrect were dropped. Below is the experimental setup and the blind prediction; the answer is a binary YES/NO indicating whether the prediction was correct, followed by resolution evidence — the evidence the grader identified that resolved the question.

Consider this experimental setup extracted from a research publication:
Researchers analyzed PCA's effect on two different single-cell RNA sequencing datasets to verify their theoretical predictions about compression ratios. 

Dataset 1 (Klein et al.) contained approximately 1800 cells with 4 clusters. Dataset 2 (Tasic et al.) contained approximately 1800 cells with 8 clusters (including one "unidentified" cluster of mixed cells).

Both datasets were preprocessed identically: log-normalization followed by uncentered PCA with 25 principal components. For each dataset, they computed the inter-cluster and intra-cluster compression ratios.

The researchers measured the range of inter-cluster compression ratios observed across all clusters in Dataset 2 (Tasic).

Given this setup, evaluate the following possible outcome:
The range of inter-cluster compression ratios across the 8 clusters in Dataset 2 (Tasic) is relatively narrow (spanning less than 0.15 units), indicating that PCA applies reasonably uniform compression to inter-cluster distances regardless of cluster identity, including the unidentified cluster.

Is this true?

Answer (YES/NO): NO